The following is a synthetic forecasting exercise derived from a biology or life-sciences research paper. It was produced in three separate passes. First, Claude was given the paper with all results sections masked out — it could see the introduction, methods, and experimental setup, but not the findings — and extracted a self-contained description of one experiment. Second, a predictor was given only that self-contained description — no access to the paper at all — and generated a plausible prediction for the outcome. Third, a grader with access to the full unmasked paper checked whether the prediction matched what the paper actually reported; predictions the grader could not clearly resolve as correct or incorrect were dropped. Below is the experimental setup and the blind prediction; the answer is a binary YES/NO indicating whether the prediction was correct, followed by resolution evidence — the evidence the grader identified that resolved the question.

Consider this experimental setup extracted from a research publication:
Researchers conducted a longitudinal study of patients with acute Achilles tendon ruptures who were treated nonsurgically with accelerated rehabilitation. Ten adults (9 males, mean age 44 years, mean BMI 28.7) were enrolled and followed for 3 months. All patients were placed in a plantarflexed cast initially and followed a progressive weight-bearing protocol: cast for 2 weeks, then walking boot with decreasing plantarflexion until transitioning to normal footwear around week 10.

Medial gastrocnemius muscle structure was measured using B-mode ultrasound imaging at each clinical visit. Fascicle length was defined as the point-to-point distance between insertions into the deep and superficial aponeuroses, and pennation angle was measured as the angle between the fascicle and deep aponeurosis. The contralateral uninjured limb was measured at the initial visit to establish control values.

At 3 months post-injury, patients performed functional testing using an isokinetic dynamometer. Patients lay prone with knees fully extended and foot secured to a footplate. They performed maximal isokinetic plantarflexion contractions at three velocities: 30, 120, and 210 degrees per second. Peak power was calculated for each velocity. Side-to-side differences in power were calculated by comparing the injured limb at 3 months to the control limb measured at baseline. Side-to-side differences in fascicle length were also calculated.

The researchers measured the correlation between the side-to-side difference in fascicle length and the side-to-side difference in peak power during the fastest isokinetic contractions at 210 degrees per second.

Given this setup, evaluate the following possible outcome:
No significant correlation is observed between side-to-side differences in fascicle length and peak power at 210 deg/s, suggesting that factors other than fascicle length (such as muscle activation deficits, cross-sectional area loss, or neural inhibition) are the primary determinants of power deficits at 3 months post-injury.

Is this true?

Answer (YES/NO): NO